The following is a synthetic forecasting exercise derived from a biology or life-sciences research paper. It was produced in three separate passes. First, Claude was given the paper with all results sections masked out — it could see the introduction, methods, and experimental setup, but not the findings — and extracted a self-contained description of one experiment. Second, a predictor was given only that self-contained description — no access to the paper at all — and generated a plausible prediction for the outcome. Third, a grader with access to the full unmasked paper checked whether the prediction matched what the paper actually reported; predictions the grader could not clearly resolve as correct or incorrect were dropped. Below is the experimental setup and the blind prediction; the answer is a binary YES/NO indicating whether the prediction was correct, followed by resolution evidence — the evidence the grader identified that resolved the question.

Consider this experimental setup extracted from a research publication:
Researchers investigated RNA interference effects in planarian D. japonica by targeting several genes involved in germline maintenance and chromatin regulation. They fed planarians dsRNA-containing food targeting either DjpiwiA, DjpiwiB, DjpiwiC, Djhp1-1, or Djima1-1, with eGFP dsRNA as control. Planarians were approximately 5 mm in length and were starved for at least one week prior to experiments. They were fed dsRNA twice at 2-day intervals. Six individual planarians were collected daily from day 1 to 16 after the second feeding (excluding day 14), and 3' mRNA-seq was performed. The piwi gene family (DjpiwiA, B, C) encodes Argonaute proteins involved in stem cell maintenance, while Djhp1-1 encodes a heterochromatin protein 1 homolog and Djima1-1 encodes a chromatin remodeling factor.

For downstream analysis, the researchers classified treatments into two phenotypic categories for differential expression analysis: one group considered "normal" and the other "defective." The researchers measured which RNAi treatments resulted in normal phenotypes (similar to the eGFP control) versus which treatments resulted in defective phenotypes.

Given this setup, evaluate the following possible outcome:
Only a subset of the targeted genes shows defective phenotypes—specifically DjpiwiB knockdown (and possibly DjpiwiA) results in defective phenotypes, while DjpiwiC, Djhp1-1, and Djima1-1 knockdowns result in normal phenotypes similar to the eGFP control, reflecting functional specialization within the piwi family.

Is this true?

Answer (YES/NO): NO